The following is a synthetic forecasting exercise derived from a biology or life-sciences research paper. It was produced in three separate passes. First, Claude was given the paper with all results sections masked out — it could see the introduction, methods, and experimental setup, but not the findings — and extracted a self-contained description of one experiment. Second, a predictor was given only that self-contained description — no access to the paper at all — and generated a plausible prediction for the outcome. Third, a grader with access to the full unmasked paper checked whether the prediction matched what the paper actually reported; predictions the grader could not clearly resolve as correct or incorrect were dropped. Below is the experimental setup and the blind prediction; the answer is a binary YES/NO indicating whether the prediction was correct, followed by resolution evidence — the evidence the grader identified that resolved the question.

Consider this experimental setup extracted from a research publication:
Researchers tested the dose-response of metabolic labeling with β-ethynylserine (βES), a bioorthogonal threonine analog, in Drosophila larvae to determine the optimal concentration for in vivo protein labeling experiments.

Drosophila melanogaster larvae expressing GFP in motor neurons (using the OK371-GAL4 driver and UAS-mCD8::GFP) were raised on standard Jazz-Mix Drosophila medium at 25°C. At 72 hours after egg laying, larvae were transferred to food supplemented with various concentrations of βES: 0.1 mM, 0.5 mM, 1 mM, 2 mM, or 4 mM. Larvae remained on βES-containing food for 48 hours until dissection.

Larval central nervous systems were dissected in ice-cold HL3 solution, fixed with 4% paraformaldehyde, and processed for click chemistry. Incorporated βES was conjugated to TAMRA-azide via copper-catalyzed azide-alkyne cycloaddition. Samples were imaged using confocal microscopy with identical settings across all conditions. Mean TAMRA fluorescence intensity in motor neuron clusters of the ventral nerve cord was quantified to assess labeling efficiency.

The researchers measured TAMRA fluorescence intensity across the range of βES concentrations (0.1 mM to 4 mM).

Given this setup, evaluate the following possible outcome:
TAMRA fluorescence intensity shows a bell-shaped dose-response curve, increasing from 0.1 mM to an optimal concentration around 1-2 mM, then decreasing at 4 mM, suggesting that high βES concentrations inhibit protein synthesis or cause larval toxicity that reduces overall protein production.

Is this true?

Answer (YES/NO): NO